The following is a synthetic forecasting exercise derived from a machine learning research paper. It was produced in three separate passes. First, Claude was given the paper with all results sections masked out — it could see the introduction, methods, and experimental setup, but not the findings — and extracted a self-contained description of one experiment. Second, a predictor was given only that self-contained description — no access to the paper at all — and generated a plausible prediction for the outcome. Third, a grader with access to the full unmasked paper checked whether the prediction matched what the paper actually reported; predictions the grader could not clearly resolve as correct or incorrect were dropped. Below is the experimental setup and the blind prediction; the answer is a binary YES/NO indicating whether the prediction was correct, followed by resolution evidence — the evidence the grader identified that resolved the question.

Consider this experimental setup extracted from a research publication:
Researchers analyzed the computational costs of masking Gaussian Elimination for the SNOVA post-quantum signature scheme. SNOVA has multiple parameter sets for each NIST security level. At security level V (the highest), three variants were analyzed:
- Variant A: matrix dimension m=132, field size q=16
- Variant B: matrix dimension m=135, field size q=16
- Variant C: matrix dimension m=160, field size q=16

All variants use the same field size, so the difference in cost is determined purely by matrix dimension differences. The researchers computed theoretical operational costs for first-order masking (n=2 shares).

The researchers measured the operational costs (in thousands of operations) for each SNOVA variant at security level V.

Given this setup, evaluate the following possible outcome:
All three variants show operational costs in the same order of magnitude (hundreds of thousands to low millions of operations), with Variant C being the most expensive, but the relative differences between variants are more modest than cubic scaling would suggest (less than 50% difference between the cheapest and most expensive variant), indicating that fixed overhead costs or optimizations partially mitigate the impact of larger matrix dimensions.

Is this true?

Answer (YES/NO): NO